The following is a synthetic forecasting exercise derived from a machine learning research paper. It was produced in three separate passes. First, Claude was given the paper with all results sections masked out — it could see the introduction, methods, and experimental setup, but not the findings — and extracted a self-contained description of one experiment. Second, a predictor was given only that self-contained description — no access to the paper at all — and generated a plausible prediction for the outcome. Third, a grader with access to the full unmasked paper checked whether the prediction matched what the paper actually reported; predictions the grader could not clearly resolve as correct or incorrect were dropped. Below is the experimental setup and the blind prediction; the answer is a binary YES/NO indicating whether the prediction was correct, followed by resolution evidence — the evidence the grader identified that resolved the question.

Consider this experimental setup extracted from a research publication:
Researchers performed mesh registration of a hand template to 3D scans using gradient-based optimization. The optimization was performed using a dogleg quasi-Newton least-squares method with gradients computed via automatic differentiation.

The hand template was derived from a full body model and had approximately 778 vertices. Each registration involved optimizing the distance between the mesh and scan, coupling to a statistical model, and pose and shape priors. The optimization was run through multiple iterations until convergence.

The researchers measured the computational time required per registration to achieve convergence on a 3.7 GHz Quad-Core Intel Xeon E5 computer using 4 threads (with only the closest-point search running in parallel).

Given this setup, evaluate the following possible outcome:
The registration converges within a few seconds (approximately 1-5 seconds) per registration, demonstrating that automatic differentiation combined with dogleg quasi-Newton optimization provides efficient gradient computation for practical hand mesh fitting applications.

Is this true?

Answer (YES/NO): NO